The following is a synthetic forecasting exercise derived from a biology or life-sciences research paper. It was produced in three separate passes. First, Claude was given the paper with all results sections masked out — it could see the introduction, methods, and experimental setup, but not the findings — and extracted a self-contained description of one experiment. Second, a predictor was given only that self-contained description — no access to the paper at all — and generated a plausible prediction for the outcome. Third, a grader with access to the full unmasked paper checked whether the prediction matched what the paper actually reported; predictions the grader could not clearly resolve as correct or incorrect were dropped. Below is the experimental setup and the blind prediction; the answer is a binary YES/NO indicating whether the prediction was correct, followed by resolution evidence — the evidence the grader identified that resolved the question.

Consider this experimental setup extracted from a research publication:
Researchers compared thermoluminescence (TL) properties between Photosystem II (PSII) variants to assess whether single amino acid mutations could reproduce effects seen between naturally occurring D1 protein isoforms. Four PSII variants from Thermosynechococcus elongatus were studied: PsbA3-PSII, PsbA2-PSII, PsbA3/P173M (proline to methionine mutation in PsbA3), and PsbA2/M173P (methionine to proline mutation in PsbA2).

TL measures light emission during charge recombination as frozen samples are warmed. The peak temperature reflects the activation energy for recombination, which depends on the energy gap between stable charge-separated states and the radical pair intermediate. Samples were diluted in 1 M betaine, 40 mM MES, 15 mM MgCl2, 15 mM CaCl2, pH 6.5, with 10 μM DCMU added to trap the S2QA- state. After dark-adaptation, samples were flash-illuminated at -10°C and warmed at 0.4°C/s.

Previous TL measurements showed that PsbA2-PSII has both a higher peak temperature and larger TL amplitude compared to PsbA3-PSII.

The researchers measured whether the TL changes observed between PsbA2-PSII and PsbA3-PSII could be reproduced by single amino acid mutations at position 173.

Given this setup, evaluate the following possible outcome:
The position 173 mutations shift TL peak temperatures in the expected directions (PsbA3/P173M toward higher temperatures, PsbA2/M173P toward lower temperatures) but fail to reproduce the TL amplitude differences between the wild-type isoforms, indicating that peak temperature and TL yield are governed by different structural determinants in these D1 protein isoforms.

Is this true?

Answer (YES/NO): NO